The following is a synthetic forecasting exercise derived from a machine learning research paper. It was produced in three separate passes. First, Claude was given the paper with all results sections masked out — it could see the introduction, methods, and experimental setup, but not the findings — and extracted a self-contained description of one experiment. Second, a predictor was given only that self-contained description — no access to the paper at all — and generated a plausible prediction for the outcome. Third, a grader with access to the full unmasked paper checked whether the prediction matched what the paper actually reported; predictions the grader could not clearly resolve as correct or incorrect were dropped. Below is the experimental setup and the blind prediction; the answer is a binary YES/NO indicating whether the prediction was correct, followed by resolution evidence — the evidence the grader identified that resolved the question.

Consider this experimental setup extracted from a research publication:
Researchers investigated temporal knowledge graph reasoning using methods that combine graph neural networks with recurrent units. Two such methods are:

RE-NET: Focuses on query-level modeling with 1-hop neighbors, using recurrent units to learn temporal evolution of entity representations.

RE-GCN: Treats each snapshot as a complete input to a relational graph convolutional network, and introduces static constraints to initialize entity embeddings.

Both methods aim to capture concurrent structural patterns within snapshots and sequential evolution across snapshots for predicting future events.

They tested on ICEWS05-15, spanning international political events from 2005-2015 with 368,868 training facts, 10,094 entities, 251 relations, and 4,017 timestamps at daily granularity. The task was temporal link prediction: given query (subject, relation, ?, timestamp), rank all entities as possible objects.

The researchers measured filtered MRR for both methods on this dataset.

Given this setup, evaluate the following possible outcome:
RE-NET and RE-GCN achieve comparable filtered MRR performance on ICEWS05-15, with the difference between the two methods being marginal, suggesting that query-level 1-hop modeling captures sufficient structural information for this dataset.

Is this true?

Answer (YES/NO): NO